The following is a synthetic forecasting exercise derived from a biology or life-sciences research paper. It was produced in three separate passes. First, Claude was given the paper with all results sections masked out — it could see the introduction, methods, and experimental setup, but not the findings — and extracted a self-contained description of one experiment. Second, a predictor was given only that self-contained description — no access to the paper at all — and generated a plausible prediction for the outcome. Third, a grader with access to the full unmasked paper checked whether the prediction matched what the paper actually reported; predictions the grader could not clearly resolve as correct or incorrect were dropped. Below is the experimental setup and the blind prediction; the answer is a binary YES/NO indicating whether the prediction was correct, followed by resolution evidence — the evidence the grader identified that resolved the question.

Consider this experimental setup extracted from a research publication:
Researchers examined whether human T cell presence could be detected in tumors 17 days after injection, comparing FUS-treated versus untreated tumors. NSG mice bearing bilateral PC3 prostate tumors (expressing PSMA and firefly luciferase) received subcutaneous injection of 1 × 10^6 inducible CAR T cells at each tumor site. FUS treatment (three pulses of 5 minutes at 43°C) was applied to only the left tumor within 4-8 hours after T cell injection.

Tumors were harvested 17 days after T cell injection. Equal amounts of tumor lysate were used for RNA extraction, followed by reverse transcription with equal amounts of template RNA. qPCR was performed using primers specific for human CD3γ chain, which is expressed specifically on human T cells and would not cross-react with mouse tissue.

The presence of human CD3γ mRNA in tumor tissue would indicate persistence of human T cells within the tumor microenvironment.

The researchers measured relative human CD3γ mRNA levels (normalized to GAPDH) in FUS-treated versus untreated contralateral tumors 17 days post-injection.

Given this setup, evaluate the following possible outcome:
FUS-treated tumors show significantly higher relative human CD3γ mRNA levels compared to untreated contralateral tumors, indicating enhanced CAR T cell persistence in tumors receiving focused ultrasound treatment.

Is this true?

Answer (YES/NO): YES